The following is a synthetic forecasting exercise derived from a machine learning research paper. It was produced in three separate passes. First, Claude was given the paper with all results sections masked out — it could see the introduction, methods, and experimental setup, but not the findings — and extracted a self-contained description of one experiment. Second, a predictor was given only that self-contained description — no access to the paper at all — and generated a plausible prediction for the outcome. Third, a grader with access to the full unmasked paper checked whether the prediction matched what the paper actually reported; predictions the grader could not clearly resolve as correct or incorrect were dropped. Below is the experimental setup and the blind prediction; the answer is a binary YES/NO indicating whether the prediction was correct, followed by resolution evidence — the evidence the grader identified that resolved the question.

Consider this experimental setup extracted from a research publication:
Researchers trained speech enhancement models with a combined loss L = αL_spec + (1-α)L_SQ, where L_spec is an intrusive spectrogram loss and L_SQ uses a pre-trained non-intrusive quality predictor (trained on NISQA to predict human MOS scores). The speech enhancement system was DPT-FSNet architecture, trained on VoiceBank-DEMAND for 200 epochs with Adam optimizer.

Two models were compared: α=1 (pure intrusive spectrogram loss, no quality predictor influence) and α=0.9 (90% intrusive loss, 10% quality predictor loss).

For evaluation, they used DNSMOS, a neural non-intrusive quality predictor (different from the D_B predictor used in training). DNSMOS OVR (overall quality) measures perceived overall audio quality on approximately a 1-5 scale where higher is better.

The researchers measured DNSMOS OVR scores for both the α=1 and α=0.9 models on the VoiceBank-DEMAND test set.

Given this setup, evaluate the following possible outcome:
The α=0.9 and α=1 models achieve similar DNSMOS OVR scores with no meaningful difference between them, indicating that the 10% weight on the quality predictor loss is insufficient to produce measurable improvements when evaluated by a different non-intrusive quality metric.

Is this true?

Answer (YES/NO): NO